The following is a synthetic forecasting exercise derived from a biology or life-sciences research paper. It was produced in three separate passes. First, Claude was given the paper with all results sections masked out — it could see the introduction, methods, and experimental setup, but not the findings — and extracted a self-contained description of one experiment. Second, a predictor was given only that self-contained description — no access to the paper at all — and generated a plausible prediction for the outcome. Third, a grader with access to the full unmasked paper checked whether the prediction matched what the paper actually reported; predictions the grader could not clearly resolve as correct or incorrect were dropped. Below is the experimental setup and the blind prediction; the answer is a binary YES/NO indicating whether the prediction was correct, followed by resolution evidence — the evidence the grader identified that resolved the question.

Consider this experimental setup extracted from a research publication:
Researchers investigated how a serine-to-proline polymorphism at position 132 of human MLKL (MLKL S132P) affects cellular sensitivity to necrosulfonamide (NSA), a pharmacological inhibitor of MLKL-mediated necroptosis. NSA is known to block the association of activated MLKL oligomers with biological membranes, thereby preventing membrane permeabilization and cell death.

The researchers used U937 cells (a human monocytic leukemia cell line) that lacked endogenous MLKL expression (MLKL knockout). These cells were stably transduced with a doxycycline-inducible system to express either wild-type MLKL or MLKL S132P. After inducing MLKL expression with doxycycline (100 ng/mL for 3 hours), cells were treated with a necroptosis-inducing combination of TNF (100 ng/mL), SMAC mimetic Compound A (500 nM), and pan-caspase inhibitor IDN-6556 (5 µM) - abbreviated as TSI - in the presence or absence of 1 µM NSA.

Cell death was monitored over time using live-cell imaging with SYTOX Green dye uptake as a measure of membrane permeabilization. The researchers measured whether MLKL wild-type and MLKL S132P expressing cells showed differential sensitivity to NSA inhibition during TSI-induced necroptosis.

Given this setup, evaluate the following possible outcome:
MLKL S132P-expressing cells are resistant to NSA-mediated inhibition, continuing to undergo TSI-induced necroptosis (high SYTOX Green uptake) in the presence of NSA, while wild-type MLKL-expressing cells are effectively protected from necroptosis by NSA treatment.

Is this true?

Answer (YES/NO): YES